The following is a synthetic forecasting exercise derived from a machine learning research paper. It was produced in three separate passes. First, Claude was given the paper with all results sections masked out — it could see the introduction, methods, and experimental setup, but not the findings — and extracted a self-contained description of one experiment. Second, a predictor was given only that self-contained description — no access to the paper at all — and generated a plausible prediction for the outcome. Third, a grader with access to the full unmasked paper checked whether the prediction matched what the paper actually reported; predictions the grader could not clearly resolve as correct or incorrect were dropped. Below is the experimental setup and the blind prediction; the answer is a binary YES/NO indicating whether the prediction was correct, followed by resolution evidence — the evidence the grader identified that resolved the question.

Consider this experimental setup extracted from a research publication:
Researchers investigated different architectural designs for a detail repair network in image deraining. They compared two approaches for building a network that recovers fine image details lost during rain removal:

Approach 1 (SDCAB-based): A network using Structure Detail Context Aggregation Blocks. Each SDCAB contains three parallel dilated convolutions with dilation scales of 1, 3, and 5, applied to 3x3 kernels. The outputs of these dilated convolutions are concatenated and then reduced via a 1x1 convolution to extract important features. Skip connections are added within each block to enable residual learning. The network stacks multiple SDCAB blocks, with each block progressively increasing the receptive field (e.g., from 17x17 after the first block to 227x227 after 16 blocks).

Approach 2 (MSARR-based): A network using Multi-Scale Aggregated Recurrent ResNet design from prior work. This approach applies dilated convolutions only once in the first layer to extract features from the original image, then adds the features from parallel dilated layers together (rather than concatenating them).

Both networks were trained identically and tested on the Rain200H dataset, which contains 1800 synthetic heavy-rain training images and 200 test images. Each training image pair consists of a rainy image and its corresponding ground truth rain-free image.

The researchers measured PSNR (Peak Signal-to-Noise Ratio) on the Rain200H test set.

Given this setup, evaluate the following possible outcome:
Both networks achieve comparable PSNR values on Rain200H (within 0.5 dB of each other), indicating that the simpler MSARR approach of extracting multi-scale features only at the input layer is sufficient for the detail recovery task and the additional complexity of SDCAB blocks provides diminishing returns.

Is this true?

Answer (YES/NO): NO